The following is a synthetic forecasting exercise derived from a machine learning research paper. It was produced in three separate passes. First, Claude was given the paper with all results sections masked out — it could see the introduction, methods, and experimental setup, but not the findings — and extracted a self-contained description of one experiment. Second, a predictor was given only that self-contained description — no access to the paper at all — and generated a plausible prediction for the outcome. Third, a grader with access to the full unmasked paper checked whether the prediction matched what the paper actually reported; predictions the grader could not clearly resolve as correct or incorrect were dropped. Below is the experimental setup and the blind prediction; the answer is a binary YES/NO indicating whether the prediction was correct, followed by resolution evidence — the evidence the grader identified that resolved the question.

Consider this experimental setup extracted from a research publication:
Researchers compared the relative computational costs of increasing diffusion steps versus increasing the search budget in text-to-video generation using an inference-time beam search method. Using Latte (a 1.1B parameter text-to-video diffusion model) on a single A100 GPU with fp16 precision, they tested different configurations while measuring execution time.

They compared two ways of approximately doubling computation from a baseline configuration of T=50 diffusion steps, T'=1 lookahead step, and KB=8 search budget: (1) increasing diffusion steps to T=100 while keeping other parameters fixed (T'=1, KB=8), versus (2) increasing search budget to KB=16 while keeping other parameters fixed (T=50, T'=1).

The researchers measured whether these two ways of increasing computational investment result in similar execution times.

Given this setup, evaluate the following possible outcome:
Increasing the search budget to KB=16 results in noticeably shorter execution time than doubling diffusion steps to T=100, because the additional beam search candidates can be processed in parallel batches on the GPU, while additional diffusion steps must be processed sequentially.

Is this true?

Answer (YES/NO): NO